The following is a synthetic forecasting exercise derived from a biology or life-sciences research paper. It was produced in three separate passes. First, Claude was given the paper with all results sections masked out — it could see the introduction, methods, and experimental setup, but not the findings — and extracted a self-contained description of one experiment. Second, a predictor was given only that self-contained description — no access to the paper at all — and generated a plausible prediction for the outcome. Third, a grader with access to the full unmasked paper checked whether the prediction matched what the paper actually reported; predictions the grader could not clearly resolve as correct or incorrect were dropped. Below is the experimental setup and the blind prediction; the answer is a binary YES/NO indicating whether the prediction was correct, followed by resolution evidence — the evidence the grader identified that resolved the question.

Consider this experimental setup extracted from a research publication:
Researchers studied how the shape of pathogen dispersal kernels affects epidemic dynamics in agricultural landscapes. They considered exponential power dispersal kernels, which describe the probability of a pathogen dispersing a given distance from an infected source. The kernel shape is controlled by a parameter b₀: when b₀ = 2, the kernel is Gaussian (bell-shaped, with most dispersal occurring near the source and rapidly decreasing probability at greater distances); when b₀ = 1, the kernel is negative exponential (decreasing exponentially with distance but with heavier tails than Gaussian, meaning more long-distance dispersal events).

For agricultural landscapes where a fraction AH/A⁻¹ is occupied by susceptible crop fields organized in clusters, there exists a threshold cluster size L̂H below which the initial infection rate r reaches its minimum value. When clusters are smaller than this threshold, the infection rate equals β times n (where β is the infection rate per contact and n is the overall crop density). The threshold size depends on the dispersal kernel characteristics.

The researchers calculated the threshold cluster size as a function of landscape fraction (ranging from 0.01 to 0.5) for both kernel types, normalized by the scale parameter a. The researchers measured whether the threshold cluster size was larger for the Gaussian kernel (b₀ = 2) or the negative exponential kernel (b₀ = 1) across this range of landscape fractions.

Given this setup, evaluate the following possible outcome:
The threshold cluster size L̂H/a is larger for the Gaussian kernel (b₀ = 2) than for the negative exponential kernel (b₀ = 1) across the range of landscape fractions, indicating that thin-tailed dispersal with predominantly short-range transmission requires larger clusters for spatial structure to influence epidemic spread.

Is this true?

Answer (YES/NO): NO